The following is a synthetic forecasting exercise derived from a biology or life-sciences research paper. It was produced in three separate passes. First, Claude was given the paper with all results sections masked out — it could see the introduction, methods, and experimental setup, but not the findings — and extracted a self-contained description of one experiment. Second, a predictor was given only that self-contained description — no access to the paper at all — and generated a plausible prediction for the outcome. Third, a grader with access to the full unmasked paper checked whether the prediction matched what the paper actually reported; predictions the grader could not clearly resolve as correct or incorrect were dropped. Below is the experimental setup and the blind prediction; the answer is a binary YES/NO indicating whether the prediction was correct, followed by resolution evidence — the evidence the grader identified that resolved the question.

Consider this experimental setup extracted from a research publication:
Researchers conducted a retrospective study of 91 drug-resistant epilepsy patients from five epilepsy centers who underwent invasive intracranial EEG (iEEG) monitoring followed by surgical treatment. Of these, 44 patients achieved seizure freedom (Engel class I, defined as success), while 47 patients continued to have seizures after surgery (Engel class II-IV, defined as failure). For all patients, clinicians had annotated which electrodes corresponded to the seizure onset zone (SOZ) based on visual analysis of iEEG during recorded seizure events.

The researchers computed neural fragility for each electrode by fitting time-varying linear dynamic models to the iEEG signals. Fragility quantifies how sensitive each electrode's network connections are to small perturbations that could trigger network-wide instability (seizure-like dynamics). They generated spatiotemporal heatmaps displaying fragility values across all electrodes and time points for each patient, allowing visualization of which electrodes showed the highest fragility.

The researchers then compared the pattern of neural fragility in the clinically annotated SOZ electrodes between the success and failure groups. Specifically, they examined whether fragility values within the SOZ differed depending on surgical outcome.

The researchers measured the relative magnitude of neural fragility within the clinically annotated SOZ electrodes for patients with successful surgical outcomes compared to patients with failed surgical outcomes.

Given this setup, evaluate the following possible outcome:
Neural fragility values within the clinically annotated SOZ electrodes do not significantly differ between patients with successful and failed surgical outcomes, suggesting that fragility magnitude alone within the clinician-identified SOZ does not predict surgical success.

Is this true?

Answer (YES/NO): NO